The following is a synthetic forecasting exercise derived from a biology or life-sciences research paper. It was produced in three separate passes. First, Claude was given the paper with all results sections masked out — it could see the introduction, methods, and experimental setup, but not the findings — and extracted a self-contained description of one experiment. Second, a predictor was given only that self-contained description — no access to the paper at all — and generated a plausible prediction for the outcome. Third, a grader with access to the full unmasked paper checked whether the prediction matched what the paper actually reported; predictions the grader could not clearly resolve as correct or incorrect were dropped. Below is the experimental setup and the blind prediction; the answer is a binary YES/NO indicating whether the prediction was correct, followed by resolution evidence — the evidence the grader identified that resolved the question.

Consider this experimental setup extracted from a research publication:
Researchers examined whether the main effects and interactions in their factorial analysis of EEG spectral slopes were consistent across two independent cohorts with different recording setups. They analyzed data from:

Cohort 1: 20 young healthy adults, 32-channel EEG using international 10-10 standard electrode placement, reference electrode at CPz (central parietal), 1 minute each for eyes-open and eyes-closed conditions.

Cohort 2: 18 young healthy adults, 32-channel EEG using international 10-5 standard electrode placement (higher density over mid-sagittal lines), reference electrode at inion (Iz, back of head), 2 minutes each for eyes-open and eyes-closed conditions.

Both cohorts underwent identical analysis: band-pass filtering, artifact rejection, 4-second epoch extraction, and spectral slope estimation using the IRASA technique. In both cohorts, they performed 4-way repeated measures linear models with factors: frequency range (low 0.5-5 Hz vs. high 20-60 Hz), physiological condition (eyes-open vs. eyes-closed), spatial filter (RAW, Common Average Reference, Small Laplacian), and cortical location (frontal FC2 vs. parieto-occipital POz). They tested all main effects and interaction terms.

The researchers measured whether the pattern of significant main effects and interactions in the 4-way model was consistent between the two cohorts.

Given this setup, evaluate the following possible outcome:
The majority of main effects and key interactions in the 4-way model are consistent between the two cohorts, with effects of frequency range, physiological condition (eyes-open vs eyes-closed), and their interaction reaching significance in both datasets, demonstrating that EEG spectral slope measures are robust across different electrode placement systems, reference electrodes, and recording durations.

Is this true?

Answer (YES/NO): NO